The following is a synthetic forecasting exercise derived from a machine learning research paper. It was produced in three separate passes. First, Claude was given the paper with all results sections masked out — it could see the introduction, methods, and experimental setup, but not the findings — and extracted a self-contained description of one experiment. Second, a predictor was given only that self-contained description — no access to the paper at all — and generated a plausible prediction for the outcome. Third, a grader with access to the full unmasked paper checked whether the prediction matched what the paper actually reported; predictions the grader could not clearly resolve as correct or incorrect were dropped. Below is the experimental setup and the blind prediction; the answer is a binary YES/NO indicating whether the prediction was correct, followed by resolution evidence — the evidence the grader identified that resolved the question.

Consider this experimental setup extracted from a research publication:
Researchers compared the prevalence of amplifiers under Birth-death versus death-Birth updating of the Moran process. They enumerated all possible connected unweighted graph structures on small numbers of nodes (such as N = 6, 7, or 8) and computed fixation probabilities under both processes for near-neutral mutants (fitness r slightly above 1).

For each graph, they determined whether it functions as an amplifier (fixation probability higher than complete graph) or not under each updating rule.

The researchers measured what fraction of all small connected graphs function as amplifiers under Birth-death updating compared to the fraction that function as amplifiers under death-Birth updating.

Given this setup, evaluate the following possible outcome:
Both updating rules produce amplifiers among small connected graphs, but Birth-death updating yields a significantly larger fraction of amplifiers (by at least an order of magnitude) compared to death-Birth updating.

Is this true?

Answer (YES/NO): YES